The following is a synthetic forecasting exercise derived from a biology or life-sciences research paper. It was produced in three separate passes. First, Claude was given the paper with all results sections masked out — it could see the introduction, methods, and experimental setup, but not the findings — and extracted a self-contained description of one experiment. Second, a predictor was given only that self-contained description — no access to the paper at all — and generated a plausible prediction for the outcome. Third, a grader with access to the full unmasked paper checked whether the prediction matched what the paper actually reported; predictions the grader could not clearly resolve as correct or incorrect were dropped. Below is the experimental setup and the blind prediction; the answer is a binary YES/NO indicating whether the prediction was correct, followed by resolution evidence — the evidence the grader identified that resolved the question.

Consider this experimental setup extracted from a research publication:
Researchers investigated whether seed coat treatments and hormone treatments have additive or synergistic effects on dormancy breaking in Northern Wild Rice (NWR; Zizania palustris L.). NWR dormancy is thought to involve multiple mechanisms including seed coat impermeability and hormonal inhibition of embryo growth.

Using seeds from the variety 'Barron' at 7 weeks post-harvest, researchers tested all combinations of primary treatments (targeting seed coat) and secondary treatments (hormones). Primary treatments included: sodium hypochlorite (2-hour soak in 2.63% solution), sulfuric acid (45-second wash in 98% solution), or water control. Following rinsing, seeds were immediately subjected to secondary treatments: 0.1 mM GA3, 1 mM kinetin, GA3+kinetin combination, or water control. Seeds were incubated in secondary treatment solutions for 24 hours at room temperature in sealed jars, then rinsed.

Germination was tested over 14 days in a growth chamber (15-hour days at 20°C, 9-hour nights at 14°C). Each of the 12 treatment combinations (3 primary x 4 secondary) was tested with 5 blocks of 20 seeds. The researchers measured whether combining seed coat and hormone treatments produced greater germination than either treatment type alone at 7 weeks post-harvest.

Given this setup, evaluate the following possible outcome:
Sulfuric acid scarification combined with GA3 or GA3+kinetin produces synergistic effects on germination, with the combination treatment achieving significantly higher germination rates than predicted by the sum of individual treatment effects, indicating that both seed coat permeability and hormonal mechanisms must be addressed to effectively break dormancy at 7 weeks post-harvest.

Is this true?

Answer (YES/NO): NO